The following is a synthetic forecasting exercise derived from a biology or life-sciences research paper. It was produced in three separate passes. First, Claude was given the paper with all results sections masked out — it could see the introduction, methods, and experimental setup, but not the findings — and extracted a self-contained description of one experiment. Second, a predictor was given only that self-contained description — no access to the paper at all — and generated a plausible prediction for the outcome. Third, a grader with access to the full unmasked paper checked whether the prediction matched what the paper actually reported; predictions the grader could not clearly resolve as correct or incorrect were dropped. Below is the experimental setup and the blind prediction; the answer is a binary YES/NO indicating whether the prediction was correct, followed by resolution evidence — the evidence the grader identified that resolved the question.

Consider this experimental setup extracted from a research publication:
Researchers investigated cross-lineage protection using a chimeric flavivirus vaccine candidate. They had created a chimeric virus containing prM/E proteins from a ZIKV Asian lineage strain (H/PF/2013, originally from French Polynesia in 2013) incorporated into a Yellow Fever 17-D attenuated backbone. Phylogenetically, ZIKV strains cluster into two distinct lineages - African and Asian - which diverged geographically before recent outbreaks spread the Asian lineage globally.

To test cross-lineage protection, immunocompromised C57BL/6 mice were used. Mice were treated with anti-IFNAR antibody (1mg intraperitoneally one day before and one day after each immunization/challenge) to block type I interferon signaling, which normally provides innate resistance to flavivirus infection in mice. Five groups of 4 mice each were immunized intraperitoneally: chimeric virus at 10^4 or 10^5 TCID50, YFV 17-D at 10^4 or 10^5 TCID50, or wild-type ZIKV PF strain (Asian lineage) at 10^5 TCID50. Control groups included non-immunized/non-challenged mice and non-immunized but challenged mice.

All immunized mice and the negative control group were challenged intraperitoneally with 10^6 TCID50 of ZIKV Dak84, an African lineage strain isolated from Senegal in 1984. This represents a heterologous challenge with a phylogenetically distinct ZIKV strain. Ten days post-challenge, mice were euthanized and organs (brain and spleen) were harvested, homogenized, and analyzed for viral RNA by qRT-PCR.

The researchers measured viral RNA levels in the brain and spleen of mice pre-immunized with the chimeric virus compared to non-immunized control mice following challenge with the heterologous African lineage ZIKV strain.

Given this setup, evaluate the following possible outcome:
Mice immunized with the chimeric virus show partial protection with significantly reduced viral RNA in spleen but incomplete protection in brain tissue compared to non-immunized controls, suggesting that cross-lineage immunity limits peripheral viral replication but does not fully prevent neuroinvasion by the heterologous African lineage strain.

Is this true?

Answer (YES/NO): NO